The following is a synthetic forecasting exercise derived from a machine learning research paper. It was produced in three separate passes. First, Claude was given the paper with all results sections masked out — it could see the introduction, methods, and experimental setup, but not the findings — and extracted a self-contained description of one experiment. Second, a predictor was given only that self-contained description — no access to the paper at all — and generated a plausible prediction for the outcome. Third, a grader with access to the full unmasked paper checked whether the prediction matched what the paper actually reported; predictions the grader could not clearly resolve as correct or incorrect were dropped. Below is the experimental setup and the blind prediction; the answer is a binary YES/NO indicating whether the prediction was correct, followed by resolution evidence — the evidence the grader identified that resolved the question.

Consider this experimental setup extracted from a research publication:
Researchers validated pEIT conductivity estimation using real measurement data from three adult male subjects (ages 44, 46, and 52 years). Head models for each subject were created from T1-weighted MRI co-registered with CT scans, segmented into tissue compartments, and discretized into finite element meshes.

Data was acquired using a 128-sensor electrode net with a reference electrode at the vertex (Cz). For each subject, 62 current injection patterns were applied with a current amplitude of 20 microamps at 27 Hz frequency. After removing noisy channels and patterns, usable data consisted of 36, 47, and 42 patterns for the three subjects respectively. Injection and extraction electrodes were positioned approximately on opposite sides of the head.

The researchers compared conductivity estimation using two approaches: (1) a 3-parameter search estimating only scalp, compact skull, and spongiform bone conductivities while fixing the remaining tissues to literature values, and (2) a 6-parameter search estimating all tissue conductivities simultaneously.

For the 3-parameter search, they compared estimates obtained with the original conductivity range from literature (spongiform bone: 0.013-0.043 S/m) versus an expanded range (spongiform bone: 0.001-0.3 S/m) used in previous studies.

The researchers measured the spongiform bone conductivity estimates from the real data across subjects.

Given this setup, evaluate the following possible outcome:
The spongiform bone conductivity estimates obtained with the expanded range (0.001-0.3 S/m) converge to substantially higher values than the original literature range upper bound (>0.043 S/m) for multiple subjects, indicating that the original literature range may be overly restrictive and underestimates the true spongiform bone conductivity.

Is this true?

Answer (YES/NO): YES